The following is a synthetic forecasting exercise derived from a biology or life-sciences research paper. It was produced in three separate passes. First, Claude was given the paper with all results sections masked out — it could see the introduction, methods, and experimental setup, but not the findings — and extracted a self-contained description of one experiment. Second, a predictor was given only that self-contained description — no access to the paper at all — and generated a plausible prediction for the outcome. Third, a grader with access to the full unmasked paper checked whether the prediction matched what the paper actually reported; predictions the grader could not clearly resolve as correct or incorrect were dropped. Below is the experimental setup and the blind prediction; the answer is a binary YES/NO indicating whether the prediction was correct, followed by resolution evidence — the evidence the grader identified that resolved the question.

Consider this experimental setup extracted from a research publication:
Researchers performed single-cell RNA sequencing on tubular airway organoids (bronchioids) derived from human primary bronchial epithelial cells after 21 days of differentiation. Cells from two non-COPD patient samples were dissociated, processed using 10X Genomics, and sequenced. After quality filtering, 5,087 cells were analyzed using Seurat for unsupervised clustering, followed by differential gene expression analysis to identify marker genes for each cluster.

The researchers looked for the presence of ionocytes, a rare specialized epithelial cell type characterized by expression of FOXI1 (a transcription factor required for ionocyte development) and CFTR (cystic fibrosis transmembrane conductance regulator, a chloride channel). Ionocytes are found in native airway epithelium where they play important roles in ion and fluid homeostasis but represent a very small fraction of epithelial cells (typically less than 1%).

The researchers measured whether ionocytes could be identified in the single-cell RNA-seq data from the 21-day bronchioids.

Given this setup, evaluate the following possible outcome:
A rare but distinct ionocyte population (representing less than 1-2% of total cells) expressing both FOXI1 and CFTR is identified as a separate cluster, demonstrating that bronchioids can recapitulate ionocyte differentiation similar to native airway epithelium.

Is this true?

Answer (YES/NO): NO